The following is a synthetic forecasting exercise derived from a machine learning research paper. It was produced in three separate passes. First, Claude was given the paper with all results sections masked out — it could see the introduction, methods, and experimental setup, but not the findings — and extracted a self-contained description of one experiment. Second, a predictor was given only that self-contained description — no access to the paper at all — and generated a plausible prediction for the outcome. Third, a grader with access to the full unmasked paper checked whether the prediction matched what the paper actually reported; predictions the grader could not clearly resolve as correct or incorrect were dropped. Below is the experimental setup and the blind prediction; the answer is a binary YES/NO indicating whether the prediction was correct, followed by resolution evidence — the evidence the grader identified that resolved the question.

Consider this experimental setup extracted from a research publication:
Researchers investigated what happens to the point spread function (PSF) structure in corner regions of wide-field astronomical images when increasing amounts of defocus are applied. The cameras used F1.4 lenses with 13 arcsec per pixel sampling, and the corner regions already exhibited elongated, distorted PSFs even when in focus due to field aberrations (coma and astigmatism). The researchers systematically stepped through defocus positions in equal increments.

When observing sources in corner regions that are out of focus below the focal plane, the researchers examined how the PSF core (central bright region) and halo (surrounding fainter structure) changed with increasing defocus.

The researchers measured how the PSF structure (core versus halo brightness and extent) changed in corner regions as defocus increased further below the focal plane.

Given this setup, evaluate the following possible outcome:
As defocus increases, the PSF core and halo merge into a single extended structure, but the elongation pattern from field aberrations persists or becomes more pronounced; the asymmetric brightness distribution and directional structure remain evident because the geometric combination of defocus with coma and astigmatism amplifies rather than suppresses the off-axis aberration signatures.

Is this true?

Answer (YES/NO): NO